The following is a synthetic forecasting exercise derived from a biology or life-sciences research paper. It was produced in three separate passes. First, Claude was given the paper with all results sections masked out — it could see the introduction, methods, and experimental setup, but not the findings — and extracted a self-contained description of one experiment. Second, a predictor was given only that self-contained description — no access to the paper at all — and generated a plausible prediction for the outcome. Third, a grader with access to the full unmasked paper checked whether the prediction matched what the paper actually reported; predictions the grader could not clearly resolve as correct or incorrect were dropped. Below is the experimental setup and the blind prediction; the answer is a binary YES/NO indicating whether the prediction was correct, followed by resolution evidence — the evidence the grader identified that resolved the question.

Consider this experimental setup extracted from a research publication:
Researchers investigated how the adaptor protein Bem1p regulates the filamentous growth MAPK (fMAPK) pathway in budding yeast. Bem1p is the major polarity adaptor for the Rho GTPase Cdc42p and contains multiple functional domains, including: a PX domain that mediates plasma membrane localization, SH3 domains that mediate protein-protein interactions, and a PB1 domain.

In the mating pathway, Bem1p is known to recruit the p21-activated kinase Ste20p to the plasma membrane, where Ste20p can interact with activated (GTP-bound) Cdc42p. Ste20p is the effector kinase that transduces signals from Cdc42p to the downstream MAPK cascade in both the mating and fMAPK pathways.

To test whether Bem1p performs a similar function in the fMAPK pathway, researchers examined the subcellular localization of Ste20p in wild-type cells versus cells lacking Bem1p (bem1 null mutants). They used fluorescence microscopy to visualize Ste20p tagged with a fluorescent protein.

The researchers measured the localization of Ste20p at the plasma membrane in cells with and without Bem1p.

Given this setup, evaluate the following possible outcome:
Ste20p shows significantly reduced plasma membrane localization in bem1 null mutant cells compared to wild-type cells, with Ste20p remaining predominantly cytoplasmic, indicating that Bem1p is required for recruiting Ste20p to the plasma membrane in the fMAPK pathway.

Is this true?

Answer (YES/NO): YES